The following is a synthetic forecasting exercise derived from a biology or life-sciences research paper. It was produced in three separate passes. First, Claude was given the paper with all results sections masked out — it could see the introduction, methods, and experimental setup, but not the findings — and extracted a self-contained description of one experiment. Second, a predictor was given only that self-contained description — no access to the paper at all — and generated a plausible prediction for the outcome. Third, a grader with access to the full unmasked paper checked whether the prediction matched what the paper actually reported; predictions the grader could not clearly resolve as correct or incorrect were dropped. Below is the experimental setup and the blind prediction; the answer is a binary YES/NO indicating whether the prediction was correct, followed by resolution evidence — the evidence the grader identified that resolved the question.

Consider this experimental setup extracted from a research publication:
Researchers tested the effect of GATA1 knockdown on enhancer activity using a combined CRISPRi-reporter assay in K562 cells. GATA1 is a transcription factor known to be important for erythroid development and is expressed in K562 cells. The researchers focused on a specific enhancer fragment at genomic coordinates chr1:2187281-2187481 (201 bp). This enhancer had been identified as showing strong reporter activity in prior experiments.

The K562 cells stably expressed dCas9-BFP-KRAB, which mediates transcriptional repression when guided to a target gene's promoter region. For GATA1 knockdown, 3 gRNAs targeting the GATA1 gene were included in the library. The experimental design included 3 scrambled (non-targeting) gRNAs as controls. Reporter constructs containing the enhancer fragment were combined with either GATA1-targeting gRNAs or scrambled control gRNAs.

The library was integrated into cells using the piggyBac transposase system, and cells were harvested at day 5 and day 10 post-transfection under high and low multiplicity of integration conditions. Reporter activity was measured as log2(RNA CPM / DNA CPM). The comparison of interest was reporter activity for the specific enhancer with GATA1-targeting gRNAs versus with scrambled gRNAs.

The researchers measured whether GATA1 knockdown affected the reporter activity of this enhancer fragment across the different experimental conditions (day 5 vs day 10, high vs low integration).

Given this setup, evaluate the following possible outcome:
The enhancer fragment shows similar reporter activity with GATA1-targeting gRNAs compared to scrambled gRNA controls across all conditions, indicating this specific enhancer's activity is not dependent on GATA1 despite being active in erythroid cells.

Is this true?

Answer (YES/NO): NO